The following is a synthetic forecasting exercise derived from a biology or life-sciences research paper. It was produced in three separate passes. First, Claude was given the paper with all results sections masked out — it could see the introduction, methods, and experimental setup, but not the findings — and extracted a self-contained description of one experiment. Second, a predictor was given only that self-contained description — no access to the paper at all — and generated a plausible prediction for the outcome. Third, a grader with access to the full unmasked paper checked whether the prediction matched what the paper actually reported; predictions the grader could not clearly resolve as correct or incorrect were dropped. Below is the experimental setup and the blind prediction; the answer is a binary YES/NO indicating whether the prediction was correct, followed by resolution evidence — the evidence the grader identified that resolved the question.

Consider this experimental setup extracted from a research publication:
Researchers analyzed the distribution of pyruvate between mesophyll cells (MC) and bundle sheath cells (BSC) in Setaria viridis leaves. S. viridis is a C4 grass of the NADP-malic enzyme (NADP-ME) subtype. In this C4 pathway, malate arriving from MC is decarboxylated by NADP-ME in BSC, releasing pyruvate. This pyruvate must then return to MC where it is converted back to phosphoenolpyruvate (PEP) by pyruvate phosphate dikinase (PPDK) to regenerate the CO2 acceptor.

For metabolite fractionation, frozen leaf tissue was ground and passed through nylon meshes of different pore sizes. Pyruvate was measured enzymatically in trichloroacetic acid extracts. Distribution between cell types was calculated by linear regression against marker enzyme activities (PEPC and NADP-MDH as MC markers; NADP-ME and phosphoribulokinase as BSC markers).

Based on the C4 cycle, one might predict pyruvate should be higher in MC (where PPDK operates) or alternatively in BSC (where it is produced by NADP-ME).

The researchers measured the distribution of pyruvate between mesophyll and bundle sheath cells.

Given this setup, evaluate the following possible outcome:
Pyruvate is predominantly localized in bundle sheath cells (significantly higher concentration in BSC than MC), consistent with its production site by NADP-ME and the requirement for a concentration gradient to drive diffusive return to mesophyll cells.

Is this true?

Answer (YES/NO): YES